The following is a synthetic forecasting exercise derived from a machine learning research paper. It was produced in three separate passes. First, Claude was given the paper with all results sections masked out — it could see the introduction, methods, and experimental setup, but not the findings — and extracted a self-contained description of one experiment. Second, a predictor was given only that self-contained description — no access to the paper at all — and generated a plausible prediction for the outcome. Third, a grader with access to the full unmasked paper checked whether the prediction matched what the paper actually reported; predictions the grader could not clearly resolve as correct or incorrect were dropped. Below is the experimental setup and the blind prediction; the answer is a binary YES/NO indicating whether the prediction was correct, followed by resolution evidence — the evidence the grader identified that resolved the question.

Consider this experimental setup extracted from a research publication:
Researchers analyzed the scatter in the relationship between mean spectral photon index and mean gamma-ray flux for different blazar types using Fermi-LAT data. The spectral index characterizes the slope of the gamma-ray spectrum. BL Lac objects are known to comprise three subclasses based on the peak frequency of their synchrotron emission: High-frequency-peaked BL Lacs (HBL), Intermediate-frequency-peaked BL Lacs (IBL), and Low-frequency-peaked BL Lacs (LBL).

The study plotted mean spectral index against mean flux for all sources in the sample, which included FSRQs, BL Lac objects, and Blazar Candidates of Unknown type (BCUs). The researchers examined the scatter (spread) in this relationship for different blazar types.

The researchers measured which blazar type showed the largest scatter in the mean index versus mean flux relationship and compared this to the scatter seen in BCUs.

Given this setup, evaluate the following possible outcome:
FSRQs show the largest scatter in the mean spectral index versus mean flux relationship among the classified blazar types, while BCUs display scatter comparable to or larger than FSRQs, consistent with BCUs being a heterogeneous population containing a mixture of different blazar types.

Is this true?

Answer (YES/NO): NO